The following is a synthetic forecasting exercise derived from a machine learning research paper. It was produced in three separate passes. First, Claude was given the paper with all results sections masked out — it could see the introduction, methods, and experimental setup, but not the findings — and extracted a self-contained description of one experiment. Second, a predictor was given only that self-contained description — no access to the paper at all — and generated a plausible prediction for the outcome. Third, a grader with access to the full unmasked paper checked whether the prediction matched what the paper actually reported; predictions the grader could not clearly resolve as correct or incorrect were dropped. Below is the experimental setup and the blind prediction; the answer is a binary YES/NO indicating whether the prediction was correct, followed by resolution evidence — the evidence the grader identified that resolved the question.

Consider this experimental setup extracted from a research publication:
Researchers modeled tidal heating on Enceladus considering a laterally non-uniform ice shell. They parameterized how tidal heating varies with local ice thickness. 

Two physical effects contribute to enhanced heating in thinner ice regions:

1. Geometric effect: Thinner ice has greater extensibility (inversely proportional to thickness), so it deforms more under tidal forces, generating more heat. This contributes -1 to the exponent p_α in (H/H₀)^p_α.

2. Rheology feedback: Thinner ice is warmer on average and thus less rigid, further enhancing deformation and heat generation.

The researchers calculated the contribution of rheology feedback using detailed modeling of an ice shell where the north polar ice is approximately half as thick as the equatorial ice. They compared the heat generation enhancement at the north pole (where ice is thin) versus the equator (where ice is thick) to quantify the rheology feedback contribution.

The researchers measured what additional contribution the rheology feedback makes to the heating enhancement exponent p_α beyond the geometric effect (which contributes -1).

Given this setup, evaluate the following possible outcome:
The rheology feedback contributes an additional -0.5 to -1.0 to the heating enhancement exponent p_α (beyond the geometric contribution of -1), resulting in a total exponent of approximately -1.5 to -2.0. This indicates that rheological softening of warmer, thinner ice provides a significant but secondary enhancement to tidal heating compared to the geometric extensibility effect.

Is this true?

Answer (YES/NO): YES